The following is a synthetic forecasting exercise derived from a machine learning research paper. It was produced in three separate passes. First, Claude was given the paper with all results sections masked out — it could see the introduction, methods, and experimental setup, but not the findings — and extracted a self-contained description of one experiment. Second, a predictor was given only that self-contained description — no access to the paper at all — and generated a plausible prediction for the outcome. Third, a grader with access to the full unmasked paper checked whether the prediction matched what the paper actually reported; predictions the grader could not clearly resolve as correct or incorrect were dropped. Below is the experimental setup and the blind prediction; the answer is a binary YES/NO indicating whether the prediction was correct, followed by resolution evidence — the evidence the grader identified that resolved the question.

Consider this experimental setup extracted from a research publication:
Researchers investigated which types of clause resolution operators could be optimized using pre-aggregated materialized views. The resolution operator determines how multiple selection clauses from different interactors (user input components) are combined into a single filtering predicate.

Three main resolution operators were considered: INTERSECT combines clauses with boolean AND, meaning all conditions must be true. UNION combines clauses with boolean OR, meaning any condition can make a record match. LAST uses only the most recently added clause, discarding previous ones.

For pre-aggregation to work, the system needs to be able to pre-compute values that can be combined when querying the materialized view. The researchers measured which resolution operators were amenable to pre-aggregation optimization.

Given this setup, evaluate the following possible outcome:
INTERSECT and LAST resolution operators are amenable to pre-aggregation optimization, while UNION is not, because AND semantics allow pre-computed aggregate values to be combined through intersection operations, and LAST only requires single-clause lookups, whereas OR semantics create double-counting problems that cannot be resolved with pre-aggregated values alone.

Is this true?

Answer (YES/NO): YES